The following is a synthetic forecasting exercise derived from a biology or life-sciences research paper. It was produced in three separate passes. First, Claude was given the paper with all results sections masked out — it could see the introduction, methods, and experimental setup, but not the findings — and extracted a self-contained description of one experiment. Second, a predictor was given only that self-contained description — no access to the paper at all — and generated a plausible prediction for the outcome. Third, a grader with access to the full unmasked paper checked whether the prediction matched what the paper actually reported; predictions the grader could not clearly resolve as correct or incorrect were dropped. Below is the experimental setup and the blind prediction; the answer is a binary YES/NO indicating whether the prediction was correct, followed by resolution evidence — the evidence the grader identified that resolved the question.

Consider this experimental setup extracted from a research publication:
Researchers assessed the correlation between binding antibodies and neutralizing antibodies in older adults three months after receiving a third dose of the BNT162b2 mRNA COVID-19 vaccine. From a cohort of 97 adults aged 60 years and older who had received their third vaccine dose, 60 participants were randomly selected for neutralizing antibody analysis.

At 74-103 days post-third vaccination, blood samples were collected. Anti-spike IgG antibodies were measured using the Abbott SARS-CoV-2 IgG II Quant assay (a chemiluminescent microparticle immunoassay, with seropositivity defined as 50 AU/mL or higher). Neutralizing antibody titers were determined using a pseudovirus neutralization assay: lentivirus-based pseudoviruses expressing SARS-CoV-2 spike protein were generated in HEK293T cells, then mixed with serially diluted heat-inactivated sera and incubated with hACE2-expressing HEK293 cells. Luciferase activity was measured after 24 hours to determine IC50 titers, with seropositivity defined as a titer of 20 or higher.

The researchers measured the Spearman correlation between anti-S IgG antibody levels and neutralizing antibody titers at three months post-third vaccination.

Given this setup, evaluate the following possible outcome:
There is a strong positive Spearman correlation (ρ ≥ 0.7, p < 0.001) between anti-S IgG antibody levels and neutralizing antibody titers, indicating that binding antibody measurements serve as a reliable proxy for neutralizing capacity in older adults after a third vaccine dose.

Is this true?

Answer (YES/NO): NO